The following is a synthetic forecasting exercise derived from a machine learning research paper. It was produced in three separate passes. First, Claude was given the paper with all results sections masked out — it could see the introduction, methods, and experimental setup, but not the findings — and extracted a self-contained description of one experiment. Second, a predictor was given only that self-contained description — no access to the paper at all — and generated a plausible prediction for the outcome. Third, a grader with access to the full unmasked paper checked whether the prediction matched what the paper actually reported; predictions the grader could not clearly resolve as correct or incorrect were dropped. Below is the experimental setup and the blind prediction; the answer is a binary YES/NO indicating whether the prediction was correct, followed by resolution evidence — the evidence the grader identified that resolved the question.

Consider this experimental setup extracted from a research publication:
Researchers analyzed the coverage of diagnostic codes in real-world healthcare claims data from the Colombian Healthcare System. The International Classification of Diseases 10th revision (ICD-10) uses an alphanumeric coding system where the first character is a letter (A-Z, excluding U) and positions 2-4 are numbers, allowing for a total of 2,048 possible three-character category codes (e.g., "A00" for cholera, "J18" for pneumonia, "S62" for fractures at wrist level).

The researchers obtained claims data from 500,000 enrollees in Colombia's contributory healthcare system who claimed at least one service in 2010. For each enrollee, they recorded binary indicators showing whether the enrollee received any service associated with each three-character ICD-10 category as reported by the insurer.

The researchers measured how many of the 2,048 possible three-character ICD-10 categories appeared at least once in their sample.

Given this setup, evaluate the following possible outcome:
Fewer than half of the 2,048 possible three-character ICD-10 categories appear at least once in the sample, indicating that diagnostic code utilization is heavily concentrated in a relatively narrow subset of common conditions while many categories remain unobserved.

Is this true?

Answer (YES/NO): NO